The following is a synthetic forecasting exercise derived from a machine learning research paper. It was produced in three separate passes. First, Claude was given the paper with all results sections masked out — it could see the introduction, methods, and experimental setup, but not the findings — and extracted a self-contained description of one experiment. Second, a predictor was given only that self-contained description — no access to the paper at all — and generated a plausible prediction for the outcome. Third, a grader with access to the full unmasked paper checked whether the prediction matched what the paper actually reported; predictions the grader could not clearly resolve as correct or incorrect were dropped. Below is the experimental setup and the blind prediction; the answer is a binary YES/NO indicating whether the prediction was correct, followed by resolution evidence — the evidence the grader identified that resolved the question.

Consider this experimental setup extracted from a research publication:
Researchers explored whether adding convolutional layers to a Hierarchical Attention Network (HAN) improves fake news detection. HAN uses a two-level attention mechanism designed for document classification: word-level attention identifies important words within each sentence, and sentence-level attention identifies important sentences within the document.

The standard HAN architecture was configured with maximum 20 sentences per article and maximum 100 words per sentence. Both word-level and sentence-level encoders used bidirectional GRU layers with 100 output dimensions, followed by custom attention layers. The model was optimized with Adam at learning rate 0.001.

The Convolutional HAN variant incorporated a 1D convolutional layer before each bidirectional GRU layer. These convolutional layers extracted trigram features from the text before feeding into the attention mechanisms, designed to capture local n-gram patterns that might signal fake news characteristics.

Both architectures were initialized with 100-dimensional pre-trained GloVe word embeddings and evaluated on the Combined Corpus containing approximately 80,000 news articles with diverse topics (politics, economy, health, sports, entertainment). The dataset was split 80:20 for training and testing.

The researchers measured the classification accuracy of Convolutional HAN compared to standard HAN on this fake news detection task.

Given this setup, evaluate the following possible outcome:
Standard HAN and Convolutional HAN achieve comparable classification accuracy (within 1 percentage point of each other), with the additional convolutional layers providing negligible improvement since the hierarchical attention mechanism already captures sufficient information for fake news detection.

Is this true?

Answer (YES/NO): YES